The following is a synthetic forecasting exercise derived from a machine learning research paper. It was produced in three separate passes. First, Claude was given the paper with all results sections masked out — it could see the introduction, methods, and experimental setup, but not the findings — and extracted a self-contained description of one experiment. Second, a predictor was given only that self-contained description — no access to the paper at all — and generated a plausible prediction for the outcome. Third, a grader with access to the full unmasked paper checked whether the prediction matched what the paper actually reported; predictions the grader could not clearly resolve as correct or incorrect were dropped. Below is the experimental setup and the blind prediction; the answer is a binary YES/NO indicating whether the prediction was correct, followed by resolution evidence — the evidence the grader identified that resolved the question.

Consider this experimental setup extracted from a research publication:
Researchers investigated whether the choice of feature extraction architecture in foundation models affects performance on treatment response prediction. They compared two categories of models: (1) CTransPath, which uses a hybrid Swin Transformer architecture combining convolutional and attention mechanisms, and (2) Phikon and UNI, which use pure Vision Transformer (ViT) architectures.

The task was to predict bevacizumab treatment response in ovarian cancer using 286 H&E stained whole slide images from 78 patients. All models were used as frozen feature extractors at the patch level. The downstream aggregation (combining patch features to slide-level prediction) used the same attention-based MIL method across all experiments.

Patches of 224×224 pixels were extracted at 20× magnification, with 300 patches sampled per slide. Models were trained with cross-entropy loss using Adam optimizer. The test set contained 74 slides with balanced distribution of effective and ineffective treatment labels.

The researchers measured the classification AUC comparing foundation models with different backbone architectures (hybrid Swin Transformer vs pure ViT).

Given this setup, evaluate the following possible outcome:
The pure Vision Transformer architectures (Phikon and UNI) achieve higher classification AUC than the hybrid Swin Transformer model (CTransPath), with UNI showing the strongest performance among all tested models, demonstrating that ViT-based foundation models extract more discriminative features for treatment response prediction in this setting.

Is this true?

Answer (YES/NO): NO